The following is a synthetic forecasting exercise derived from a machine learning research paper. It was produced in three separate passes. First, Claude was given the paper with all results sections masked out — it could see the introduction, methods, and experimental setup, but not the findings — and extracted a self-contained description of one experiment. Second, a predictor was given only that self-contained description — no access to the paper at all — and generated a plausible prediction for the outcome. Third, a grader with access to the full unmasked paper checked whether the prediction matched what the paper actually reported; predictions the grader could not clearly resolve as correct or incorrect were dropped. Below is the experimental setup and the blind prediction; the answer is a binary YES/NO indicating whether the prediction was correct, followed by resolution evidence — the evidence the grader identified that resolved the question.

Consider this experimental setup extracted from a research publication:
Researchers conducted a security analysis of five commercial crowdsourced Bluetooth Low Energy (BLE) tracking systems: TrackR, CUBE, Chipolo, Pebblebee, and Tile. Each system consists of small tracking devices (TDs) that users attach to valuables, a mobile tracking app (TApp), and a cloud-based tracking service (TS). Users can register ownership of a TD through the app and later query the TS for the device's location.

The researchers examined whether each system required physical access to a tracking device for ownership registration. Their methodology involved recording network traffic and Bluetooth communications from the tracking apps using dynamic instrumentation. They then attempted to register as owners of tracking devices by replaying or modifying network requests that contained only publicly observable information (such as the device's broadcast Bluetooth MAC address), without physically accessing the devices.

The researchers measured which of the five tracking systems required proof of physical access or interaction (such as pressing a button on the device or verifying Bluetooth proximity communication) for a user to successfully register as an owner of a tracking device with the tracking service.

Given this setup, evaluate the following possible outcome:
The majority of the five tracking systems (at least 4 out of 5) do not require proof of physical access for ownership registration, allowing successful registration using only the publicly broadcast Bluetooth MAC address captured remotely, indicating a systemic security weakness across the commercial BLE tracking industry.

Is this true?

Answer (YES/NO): YES